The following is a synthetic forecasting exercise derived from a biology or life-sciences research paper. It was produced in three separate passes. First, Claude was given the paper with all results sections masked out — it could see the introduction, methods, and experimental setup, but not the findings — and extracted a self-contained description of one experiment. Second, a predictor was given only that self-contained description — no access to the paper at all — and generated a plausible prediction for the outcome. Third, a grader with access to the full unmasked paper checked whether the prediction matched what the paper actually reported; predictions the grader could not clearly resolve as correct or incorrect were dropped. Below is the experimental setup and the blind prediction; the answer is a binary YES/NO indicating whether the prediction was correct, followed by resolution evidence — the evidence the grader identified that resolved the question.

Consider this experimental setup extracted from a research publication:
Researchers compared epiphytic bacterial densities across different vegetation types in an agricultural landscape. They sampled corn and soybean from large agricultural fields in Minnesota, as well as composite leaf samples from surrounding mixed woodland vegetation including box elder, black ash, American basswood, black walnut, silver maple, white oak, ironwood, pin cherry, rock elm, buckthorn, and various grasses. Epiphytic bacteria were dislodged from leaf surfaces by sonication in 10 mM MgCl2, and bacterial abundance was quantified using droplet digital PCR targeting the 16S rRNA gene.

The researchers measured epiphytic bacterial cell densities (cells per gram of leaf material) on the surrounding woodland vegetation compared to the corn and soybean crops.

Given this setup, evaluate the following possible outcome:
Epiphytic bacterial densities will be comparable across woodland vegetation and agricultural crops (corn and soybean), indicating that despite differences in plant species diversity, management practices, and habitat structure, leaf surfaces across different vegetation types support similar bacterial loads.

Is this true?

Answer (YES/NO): NO